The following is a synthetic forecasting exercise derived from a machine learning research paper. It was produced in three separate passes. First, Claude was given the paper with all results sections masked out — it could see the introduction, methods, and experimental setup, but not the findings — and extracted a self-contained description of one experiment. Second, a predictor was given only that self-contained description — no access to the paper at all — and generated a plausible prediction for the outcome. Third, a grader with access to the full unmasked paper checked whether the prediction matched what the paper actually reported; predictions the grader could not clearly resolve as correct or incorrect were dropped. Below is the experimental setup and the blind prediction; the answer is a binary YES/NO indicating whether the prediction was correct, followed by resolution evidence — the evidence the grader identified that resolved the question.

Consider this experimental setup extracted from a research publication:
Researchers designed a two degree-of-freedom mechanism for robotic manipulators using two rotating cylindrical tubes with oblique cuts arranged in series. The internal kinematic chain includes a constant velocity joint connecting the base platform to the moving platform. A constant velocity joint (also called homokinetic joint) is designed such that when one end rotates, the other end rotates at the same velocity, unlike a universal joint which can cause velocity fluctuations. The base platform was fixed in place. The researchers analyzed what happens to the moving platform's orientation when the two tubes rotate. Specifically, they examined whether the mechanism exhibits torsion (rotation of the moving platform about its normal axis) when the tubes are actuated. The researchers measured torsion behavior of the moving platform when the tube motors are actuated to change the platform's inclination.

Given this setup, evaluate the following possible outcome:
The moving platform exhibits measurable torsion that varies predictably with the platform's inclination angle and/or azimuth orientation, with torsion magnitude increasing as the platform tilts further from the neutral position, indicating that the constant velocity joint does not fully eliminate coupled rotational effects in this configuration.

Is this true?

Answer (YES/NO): NO